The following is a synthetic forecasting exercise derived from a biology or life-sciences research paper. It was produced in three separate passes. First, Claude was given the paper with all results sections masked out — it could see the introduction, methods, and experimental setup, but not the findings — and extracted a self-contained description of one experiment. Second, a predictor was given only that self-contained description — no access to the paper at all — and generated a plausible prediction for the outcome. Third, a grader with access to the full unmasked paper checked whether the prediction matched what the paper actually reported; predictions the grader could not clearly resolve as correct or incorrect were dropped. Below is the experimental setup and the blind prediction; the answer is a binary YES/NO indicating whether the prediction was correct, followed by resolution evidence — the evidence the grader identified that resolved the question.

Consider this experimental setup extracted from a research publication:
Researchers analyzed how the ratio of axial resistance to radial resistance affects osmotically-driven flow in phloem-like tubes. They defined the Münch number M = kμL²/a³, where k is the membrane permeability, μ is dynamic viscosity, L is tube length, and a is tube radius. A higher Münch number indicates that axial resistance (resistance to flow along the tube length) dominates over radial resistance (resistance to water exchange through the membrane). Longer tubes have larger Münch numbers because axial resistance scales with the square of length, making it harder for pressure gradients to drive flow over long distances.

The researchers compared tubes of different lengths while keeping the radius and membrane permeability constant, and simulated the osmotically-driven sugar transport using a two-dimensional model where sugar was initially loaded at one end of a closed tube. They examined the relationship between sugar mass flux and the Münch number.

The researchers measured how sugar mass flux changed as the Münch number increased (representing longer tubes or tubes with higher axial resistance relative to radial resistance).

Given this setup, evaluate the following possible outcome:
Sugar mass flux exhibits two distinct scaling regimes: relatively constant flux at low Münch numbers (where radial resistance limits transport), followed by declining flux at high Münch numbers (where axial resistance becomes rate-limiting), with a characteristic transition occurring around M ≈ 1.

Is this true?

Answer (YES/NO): NO